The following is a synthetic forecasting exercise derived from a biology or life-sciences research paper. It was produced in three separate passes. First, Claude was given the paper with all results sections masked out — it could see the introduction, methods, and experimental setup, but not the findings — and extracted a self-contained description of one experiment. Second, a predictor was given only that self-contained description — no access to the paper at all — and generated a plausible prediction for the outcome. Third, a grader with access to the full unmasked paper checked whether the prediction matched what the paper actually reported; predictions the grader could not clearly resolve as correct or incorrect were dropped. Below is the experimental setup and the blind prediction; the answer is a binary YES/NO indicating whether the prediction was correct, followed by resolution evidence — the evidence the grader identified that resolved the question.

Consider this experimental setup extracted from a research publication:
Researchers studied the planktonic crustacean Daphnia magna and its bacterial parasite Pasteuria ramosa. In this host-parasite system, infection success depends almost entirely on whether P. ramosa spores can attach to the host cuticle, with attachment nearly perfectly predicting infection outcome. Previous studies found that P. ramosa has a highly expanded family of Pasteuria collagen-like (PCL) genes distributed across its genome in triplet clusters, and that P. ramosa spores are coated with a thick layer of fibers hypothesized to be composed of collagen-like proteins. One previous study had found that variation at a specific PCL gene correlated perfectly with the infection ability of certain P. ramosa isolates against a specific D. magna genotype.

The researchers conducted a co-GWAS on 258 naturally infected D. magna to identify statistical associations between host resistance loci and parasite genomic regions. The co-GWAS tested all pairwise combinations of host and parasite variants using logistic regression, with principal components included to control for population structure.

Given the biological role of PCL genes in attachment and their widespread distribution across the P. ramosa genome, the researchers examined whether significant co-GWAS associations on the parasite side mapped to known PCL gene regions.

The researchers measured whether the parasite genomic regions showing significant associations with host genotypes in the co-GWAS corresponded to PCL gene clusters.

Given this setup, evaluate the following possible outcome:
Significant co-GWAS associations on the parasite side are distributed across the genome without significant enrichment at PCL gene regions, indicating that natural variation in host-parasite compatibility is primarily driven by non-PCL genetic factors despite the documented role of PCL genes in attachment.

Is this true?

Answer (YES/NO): NO